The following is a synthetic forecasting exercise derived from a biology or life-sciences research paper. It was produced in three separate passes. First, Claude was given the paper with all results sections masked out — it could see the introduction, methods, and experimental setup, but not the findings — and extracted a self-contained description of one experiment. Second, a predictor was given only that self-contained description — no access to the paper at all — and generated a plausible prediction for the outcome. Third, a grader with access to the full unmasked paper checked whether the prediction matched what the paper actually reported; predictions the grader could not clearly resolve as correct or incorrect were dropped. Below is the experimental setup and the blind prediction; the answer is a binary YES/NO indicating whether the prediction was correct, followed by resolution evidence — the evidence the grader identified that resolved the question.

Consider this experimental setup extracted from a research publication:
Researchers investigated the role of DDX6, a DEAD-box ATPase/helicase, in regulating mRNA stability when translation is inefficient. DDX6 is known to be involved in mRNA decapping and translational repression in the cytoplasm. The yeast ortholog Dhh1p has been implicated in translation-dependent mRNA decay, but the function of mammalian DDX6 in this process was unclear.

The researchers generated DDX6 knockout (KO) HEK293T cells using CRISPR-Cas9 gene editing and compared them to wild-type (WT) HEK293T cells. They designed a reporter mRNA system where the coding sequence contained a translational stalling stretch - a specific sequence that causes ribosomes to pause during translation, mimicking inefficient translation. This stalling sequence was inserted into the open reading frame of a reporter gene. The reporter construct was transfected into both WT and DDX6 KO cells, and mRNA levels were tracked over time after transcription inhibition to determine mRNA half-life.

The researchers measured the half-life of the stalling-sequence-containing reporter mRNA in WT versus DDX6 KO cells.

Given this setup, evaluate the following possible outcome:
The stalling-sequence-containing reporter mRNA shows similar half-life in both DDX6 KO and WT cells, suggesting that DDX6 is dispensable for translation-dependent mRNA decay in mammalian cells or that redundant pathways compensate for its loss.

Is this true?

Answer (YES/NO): NO